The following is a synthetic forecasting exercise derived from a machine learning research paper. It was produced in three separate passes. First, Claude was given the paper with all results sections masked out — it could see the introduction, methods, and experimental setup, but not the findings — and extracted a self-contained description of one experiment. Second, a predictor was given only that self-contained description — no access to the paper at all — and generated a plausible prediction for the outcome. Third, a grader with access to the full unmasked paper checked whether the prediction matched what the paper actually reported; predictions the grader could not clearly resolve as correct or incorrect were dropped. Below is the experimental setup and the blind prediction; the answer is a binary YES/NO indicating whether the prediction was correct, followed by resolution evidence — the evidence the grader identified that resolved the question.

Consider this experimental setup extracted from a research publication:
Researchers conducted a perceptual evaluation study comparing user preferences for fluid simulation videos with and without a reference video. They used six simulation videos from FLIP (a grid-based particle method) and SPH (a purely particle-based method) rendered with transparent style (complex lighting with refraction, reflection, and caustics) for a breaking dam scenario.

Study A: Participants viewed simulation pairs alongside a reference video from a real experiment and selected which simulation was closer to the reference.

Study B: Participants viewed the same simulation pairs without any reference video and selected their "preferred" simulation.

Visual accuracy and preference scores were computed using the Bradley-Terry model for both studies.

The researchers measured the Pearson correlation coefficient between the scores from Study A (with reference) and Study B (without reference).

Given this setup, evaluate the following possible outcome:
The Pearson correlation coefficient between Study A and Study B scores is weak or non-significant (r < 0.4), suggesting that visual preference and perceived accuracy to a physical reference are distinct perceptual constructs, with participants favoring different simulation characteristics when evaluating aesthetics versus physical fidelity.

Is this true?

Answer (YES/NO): NO